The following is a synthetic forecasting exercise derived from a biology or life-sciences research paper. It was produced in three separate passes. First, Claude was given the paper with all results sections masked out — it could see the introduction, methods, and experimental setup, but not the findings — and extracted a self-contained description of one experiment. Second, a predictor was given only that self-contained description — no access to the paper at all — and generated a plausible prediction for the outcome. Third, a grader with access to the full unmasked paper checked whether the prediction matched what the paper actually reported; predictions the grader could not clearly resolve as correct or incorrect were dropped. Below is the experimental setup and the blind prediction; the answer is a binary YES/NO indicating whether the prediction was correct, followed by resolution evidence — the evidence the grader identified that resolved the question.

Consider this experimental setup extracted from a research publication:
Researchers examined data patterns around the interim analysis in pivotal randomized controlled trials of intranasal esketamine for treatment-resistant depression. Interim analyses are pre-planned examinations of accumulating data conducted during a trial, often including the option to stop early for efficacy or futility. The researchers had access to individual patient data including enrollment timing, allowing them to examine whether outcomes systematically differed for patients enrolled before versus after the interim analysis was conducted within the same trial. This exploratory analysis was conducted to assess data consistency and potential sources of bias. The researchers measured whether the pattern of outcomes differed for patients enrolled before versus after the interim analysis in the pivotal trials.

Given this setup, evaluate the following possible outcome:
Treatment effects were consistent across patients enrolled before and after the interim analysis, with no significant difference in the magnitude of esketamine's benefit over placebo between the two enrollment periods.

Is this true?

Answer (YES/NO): NO